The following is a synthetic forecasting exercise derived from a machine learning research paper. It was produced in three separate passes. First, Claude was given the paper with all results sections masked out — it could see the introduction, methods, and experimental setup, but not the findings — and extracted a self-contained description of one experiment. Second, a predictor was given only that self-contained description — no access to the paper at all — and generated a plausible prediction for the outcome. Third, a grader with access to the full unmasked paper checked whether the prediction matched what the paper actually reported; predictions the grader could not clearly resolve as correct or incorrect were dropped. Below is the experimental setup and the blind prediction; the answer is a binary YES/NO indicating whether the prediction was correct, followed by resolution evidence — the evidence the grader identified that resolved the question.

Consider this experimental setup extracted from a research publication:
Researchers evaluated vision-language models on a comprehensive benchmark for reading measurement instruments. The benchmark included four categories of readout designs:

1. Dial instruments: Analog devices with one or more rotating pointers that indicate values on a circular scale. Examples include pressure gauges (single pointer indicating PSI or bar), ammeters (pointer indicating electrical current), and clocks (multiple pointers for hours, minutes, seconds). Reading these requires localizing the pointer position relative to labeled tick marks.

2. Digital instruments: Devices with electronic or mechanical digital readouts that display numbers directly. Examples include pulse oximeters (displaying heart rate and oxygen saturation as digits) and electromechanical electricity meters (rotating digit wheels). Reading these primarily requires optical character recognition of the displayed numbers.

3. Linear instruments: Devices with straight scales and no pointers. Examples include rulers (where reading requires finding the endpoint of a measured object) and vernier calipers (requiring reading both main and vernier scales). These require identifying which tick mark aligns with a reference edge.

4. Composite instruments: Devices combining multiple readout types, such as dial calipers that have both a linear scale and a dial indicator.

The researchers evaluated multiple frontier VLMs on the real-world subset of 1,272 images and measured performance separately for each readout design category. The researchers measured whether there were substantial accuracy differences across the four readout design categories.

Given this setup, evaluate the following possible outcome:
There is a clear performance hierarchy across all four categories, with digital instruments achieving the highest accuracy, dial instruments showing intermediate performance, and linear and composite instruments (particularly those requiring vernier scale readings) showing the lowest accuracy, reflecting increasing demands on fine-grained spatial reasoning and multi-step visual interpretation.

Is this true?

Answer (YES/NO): NO